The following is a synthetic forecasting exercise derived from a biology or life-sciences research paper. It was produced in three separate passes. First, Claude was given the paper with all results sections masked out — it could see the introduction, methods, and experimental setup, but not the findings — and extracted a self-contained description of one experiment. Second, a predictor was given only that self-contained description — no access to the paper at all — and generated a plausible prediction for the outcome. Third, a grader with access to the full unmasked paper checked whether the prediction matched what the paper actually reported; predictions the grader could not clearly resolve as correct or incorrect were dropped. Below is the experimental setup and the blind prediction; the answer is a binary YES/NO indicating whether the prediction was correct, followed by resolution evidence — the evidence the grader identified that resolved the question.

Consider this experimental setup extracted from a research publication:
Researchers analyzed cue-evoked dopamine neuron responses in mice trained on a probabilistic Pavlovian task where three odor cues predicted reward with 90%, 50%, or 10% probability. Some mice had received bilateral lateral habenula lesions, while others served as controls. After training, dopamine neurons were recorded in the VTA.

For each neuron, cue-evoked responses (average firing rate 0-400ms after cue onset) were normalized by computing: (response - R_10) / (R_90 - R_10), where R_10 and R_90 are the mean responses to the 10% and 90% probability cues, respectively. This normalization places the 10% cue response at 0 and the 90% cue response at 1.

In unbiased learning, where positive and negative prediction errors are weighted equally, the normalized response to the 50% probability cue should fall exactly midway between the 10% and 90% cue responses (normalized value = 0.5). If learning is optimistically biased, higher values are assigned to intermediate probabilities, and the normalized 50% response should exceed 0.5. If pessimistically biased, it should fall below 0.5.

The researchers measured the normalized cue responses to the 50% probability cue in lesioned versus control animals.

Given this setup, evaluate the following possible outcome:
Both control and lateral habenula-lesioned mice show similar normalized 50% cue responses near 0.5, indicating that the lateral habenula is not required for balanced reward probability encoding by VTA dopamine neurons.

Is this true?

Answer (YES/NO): NO